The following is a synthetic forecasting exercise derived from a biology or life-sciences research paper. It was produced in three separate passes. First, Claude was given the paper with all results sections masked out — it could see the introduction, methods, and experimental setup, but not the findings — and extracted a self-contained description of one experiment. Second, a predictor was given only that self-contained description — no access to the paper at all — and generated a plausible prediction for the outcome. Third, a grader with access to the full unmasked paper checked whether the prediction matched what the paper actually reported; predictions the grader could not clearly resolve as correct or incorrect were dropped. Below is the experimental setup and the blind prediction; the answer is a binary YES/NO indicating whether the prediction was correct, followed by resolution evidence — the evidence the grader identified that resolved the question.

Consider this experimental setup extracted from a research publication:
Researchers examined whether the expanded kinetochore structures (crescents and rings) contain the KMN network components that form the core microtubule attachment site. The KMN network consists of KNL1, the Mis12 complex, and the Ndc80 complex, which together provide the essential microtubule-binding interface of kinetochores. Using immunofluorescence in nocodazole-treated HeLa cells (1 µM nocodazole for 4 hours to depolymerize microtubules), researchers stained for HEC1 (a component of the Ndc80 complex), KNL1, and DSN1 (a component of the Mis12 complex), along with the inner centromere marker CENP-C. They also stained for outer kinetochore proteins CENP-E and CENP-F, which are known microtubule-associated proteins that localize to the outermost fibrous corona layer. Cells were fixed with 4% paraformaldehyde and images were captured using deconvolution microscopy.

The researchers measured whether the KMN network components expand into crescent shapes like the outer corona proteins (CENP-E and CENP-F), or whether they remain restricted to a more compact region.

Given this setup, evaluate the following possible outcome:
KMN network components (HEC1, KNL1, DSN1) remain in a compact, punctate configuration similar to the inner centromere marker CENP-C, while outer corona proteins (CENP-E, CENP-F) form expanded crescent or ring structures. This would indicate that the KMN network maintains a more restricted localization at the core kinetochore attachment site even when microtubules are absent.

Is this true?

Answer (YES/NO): YES